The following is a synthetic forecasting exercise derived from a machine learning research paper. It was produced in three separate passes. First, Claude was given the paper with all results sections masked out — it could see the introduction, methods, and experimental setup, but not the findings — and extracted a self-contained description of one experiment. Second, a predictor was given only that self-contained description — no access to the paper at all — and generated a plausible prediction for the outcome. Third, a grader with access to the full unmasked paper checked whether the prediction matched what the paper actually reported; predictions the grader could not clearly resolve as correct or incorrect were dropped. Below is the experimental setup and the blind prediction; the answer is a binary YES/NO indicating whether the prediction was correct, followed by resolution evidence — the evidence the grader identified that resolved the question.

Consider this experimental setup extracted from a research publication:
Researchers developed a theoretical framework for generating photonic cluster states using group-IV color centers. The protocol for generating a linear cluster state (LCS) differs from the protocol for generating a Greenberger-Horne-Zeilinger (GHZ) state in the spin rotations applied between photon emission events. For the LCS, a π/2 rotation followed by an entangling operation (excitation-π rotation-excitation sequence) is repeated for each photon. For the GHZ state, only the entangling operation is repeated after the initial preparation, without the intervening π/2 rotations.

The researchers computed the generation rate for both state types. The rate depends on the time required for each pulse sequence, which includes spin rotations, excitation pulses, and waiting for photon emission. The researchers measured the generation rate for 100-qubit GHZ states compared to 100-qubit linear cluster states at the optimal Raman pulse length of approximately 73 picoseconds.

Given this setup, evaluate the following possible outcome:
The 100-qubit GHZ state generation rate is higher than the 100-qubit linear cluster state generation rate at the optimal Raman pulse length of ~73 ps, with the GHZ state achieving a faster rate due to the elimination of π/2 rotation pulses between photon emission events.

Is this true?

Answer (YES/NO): YES